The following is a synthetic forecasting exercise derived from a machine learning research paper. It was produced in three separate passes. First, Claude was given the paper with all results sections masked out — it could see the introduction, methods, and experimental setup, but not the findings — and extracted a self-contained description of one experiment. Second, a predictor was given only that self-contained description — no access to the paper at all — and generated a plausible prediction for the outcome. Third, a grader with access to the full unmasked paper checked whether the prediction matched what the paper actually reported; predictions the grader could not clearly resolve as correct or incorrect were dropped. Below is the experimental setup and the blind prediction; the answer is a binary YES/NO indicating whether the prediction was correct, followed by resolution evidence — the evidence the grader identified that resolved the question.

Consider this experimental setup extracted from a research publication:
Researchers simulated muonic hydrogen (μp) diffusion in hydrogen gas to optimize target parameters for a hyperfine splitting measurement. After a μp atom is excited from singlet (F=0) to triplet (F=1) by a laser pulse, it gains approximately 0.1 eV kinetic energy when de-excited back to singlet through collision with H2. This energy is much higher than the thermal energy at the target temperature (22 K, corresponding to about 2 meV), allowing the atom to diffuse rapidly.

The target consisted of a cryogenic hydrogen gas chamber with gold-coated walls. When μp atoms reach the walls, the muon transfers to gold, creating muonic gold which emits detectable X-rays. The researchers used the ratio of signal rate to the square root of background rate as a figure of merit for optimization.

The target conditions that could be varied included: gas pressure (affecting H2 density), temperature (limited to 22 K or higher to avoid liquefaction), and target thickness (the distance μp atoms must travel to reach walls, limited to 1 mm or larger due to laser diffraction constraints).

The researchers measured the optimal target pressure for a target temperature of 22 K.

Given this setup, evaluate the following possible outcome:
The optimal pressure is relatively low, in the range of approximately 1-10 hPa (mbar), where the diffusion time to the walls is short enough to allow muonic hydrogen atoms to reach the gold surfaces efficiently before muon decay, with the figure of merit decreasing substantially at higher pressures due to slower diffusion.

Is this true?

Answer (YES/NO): NO